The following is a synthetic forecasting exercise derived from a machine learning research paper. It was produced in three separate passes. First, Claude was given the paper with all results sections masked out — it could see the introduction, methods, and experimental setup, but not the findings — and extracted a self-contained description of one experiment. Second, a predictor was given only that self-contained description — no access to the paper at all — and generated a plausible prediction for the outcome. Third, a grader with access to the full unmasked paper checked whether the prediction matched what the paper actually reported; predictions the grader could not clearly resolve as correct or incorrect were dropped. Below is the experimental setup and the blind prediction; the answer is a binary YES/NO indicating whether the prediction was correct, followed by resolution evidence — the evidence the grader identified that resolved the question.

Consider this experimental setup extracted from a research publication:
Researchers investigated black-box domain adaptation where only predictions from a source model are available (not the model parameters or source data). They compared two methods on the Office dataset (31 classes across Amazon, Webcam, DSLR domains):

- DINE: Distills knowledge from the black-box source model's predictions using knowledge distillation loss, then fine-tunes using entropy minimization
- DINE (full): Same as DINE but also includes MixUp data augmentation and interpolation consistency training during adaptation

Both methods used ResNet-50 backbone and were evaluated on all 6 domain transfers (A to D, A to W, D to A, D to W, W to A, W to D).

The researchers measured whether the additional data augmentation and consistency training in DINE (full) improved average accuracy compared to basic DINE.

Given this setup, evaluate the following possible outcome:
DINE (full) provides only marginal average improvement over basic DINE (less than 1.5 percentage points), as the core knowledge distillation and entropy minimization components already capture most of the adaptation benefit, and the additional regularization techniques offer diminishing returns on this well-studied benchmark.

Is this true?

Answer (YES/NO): YES